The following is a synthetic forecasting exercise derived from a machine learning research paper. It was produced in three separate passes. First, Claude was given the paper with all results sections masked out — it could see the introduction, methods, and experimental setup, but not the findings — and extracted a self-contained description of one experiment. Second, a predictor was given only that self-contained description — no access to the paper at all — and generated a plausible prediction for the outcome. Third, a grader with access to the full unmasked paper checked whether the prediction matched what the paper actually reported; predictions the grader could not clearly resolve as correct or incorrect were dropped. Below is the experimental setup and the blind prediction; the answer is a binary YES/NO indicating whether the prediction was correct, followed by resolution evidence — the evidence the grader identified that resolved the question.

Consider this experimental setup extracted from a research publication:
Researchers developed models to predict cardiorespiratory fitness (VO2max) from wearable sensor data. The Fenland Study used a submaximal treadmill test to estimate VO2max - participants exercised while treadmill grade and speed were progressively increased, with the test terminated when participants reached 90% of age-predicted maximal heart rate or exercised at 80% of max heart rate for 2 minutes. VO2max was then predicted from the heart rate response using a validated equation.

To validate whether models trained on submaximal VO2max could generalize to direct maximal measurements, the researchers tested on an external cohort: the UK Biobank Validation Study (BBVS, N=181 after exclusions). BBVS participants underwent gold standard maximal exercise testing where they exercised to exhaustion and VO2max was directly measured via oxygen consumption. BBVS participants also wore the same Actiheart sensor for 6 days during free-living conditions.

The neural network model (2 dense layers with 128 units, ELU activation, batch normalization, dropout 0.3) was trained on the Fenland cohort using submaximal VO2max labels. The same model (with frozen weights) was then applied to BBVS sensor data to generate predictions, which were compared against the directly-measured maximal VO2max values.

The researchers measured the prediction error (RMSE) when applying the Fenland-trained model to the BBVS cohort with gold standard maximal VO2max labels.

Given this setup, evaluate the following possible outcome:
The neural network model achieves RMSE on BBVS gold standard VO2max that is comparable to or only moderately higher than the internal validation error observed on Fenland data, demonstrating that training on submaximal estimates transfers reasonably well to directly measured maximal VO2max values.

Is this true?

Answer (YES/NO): NO